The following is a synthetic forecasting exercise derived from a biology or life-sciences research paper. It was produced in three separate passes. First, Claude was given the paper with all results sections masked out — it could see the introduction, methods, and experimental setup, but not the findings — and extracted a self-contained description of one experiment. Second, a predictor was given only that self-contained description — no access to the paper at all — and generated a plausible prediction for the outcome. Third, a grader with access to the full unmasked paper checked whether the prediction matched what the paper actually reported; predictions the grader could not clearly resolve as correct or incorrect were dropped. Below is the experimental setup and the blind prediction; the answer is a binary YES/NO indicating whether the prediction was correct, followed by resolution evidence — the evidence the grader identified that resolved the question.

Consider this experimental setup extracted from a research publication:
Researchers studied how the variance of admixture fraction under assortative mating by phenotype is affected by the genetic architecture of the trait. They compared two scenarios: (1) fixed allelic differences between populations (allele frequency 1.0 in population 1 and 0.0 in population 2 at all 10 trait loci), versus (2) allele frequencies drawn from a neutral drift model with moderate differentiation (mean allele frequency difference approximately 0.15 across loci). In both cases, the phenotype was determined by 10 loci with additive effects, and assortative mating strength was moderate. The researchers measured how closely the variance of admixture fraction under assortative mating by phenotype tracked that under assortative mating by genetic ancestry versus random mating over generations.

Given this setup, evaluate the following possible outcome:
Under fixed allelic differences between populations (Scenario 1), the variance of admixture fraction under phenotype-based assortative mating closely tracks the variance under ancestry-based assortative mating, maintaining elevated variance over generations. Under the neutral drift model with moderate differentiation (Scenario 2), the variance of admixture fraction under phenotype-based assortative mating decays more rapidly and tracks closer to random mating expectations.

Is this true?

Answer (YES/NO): YES